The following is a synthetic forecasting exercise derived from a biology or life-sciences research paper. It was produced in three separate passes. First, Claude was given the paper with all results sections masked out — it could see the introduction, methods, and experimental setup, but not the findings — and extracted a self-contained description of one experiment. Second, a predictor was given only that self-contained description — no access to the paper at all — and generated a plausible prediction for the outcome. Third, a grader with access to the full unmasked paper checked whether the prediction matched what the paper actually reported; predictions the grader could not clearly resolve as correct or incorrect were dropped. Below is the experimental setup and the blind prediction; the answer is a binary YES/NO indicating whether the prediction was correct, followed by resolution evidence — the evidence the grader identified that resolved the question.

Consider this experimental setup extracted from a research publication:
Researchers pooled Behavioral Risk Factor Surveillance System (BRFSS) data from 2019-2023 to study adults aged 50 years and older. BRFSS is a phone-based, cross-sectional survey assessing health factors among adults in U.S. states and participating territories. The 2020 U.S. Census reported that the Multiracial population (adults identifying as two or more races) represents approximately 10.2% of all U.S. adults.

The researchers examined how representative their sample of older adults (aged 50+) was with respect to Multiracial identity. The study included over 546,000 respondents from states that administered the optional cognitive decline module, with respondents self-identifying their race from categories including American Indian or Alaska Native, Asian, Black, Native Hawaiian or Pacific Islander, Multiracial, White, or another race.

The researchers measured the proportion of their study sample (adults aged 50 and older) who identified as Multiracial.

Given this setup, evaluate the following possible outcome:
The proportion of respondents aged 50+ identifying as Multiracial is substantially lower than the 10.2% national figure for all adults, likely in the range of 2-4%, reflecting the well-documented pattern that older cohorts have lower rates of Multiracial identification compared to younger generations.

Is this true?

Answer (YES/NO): NO